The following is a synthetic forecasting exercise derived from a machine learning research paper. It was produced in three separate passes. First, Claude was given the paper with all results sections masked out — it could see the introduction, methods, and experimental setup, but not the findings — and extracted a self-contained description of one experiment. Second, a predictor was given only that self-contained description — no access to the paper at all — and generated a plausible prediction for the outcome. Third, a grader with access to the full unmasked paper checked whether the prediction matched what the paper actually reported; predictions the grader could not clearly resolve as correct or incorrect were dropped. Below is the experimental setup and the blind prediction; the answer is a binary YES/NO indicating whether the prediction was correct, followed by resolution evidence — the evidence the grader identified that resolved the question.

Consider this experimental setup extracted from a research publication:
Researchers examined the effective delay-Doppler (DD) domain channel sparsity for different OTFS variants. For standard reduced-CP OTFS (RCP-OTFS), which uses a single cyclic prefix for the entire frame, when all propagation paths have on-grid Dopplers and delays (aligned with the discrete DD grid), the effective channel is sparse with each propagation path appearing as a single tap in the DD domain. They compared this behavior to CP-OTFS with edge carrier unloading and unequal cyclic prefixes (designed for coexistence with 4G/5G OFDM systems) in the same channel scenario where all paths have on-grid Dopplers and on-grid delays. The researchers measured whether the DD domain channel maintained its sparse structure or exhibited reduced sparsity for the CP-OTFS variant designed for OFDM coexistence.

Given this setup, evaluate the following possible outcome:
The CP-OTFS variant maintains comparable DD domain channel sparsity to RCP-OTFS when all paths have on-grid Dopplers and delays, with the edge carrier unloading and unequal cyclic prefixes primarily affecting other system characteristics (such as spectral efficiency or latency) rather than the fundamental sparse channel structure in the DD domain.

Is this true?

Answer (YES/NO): NO